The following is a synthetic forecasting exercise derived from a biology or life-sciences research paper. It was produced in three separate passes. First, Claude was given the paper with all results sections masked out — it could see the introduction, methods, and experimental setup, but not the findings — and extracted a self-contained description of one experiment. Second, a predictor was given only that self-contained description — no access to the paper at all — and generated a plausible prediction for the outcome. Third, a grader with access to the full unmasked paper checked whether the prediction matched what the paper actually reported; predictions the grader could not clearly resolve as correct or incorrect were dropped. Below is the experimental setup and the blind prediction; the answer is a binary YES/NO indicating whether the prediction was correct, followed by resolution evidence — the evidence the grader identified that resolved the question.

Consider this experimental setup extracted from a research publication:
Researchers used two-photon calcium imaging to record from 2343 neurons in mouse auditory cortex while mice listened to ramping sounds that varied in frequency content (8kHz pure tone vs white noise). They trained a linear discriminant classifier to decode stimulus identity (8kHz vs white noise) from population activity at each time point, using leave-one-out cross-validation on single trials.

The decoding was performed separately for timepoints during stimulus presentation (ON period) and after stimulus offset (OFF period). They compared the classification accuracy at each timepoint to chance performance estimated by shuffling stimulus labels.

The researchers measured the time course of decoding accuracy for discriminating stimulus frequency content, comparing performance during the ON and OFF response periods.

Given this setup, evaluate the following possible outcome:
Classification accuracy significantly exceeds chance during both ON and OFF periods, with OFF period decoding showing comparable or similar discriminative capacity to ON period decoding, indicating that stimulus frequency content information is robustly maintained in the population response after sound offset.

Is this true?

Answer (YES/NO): YES